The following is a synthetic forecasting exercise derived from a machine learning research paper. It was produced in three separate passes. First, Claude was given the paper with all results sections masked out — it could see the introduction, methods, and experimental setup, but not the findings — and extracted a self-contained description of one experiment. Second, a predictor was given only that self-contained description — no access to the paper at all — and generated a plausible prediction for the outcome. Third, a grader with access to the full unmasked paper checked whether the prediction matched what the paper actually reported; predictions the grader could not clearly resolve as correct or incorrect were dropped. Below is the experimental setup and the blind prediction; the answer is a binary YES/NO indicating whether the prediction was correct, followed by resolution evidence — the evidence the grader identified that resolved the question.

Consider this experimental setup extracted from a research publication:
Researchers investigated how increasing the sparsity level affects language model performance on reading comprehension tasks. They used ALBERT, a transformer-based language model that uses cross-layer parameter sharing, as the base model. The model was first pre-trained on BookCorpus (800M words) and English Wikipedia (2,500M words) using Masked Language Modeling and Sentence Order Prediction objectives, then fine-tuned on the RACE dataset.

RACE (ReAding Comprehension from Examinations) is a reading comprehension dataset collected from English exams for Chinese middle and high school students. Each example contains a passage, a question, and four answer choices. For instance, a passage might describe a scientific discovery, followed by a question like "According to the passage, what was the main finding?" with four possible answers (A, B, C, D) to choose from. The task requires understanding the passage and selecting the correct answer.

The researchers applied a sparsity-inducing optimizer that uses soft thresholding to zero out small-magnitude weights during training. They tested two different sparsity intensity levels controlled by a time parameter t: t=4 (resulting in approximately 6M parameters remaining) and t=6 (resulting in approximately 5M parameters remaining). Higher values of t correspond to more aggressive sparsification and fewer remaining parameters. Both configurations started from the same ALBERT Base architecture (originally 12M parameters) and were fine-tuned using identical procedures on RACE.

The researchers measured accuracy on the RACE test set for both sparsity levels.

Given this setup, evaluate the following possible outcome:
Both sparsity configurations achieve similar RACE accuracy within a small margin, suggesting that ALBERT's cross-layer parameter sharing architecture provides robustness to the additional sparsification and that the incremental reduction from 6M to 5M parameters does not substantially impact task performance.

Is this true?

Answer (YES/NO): YES